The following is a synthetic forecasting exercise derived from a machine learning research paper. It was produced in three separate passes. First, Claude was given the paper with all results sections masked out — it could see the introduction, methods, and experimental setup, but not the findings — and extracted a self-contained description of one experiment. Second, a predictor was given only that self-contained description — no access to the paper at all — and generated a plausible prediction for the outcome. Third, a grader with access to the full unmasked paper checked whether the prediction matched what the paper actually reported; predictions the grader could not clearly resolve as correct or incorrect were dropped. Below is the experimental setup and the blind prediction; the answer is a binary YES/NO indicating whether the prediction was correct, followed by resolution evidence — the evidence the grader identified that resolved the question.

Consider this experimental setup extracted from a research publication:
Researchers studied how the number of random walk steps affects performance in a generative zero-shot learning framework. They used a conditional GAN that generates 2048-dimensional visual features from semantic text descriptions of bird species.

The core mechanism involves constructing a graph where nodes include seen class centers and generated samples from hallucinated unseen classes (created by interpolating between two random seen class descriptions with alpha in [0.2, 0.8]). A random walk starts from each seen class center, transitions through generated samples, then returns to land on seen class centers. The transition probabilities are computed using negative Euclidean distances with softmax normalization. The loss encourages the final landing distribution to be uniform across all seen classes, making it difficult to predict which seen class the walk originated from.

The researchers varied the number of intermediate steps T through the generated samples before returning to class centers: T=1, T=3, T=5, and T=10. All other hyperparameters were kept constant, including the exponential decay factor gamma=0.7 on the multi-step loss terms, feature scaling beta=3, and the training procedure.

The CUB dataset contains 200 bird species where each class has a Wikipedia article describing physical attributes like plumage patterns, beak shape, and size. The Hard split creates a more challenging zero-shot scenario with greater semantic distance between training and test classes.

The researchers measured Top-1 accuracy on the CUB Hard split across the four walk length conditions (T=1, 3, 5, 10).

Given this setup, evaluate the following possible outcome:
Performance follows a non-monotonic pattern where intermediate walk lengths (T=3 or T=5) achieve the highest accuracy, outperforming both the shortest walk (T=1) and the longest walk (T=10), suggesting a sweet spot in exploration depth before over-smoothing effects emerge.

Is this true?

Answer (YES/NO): NO